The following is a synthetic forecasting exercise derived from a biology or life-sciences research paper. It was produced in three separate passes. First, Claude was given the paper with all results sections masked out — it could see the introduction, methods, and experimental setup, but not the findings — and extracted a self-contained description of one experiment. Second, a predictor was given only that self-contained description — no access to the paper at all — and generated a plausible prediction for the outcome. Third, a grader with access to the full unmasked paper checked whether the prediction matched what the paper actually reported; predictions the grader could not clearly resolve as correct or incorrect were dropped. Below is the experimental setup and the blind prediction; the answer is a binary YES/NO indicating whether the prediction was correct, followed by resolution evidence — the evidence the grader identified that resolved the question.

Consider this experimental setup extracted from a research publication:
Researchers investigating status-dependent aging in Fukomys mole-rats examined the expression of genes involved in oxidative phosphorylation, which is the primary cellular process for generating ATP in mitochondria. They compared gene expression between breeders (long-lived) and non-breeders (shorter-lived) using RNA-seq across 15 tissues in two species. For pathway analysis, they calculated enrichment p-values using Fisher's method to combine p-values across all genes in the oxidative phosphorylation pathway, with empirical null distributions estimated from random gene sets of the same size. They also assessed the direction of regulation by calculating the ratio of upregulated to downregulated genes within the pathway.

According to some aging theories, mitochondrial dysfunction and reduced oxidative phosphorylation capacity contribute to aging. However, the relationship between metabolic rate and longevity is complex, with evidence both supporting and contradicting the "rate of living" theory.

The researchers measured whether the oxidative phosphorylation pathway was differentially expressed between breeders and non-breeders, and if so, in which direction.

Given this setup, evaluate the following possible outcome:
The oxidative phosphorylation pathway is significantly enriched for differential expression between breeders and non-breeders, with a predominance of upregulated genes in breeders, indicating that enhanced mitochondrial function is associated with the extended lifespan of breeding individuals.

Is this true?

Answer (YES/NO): YES